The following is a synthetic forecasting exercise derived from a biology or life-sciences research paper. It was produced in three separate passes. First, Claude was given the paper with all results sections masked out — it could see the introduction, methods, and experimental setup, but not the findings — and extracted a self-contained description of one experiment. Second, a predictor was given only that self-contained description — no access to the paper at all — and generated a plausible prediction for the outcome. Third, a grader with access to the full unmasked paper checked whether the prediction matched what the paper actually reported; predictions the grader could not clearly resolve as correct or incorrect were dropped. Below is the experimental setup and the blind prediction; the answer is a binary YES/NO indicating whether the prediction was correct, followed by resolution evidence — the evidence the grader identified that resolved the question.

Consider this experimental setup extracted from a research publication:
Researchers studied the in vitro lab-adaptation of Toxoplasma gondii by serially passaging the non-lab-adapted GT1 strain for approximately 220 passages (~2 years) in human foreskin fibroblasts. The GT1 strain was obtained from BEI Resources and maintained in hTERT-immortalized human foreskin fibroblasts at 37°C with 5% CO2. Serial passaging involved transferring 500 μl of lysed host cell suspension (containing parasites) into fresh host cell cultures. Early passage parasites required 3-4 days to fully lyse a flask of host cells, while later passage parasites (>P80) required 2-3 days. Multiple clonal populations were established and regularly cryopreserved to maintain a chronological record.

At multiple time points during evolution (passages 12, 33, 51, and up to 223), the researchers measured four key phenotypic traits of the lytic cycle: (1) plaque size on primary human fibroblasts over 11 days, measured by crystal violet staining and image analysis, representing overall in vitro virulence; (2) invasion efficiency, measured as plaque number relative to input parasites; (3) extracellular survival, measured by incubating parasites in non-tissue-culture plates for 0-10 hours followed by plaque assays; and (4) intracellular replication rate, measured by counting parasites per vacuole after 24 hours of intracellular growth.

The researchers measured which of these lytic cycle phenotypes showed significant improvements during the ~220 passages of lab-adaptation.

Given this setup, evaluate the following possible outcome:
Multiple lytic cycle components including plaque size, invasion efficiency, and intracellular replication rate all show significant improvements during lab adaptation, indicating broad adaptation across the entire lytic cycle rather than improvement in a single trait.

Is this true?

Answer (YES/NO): NO